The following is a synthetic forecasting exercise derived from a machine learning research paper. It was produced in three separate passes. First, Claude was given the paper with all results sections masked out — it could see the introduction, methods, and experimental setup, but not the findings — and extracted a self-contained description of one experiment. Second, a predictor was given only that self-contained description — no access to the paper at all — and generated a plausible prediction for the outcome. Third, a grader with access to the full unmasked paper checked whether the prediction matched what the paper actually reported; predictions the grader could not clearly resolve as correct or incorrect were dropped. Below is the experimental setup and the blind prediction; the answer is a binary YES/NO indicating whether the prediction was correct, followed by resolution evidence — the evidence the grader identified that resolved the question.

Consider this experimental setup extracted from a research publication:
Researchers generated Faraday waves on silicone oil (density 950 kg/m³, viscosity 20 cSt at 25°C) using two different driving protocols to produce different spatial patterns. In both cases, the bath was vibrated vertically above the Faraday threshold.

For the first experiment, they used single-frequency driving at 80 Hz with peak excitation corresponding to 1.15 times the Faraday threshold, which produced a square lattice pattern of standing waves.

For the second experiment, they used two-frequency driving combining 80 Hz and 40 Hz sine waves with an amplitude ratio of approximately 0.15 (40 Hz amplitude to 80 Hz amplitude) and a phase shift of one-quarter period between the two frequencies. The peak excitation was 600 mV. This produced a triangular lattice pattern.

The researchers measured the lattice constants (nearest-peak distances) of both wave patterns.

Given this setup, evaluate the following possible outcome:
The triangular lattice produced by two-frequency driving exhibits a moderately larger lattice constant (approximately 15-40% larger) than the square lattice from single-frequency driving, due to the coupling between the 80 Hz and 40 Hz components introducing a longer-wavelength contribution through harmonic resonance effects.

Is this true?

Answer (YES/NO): YES